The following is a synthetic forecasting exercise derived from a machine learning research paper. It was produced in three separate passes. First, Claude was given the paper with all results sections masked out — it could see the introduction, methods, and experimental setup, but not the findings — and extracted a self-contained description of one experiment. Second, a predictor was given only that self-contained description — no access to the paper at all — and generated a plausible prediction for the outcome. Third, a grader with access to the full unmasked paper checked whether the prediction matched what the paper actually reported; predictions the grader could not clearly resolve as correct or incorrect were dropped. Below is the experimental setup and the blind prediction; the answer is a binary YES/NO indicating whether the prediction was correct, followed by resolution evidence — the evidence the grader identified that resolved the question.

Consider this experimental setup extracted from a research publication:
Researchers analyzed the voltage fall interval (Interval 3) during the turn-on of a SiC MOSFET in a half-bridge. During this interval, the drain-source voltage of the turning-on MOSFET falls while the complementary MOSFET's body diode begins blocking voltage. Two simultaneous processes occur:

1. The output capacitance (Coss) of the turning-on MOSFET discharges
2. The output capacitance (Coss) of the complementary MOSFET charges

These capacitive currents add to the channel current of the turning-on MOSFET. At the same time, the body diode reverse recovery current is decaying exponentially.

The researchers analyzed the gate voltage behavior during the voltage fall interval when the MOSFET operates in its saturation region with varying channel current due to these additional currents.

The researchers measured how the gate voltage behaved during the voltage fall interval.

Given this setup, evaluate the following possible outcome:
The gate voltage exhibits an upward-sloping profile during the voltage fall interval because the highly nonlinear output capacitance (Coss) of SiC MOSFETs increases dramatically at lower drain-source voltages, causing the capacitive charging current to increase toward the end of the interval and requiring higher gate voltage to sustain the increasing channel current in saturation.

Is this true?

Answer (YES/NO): NO